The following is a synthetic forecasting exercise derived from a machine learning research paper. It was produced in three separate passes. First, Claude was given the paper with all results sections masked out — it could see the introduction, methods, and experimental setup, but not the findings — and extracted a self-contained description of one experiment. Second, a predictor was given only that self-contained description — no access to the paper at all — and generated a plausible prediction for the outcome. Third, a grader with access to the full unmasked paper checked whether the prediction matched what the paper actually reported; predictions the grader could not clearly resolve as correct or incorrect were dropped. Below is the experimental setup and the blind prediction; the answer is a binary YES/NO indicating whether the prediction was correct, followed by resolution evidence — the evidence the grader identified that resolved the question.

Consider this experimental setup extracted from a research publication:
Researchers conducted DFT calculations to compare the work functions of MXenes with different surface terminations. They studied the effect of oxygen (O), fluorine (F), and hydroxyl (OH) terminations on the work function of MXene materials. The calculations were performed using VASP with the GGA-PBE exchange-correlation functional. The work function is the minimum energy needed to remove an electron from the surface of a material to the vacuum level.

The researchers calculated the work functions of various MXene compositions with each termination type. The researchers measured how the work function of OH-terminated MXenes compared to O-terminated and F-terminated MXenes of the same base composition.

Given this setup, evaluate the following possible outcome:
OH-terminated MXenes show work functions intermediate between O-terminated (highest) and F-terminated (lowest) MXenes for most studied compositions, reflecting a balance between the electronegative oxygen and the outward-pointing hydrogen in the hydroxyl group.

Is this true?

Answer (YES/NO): NO